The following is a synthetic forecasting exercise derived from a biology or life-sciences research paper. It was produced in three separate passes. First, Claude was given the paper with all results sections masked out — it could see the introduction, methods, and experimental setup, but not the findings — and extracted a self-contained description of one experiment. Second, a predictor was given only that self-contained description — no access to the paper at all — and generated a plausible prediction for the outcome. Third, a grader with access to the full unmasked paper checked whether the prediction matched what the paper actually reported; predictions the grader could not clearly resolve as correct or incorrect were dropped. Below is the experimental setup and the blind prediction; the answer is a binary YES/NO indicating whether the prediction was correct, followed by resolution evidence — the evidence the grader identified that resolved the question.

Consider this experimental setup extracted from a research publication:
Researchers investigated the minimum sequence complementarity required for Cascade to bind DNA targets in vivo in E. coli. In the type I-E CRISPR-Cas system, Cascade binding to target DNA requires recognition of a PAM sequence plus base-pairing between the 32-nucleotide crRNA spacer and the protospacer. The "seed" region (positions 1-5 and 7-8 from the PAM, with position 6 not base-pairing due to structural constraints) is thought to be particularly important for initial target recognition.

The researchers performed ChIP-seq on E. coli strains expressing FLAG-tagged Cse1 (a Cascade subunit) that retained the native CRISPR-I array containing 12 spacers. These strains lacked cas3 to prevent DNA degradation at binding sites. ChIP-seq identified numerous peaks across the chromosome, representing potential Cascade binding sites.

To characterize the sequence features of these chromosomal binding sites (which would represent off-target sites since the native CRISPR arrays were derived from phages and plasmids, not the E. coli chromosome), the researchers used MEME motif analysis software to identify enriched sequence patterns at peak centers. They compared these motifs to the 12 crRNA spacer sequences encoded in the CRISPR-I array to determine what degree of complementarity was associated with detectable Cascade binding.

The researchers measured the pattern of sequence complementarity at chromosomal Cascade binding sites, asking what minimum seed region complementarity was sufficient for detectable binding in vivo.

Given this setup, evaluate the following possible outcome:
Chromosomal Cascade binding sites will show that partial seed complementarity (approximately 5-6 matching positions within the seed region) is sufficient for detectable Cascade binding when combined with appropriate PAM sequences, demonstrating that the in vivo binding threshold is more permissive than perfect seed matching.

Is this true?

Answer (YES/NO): YES